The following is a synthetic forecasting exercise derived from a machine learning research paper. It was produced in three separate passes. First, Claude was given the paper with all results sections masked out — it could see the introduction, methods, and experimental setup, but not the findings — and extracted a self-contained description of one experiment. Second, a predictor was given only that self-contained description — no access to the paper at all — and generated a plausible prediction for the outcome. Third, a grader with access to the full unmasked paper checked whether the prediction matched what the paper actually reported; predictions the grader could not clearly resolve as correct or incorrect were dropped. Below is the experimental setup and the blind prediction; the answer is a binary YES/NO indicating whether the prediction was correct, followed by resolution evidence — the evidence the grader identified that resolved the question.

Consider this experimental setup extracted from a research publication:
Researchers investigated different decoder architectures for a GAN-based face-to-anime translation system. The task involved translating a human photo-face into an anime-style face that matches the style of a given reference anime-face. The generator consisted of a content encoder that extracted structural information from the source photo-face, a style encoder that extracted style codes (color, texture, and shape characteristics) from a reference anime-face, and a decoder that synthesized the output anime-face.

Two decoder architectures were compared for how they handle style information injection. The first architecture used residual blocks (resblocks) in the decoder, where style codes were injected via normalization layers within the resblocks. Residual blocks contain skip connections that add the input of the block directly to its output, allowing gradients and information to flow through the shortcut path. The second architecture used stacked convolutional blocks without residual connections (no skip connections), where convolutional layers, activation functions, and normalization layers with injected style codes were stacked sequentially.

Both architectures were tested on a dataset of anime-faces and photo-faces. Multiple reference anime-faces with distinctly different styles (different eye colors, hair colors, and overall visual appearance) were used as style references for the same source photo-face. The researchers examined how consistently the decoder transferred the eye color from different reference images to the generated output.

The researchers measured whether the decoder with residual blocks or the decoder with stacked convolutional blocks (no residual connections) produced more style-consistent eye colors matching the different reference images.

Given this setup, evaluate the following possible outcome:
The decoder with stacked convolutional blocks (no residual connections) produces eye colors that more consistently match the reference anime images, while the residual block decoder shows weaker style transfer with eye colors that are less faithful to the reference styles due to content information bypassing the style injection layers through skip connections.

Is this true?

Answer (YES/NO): YES